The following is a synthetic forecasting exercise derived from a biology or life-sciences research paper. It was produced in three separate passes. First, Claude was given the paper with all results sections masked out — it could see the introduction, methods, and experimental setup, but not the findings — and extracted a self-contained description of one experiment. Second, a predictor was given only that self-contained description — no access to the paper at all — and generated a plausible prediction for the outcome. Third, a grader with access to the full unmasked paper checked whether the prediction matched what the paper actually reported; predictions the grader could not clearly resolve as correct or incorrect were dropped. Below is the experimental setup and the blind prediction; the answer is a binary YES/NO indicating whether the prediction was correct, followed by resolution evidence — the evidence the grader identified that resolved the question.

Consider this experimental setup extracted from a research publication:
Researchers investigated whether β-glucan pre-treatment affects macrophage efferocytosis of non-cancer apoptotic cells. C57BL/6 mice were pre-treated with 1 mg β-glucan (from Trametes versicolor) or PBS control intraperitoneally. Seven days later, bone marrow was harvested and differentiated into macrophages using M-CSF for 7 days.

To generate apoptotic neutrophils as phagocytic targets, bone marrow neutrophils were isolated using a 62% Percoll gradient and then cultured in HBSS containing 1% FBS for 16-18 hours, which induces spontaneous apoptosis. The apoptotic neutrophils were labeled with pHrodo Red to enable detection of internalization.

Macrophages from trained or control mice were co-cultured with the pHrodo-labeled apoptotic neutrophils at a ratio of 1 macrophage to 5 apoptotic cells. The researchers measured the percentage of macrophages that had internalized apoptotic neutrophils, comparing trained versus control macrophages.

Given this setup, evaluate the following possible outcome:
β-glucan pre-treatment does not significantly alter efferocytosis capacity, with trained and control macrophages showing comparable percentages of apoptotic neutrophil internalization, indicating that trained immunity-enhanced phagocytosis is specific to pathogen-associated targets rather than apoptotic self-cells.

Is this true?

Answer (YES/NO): NO